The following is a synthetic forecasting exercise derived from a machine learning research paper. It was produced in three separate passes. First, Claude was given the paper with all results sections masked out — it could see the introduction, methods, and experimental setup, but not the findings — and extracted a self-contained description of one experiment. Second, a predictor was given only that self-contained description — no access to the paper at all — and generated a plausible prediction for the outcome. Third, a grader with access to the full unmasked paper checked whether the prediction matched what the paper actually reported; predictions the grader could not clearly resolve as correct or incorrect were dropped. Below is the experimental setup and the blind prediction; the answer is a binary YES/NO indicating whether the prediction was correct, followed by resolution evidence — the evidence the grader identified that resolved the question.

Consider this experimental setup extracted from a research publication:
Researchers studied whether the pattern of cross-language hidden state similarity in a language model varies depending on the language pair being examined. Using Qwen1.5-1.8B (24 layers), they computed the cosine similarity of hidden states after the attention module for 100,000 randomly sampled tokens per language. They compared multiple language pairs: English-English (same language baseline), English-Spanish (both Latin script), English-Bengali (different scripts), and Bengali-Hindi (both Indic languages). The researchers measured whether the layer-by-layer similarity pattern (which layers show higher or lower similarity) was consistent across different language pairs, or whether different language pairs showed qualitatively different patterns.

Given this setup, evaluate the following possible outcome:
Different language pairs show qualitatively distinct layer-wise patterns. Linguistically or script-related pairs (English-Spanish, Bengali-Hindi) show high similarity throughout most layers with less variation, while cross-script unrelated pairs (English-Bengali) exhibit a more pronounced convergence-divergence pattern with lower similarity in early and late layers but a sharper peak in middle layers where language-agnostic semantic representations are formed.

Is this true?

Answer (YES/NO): NO